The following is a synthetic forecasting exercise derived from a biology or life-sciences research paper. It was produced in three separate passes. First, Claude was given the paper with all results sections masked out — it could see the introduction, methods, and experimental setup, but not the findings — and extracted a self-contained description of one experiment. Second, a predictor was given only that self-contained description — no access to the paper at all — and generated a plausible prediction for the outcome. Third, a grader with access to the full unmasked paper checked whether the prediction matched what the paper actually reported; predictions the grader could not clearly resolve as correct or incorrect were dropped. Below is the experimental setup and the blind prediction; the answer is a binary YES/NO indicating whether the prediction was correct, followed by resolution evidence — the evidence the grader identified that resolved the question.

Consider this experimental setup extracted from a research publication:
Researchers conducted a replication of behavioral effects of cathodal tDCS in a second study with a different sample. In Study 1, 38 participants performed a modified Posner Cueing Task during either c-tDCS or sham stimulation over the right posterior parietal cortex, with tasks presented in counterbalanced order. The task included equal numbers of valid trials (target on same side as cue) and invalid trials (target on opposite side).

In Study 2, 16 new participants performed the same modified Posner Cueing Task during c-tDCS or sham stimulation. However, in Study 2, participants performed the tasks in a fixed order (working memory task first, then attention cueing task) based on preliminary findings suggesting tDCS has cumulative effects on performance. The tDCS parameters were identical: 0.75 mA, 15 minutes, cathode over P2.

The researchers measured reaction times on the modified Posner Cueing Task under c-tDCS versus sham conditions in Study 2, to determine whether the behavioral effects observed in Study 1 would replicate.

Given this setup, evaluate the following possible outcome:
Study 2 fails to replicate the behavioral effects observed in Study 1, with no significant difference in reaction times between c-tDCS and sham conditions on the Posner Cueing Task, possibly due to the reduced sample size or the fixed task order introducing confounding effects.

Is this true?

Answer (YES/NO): NO